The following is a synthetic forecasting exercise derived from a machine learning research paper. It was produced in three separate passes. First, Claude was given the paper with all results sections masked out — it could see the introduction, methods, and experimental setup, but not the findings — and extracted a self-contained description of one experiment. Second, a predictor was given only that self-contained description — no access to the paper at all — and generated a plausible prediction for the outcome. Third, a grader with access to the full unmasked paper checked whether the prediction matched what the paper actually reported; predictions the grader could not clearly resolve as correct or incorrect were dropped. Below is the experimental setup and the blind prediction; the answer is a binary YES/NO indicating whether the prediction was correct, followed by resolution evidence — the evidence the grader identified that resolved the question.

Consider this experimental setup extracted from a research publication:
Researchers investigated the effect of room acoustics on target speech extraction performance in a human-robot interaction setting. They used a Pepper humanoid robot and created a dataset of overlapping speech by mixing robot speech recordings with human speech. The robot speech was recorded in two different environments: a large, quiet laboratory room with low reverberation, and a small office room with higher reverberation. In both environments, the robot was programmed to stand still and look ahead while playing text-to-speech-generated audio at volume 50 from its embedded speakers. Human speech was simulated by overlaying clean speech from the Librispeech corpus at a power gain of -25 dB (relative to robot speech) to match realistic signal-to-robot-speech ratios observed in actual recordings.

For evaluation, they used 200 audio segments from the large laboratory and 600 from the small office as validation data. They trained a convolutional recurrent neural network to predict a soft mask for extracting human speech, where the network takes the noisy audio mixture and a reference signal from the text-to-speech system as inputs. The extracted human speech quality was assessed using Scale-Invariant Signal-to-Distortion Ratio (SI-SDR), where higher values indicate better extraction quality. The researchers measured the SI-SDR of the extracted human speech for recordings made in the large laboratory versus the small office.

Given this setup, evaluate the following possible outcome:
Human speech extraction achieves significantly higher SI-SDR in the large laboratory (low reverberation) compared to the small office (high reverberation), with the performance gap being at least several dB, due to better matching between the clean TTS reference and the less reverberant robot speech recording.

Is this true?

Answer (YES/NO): NO